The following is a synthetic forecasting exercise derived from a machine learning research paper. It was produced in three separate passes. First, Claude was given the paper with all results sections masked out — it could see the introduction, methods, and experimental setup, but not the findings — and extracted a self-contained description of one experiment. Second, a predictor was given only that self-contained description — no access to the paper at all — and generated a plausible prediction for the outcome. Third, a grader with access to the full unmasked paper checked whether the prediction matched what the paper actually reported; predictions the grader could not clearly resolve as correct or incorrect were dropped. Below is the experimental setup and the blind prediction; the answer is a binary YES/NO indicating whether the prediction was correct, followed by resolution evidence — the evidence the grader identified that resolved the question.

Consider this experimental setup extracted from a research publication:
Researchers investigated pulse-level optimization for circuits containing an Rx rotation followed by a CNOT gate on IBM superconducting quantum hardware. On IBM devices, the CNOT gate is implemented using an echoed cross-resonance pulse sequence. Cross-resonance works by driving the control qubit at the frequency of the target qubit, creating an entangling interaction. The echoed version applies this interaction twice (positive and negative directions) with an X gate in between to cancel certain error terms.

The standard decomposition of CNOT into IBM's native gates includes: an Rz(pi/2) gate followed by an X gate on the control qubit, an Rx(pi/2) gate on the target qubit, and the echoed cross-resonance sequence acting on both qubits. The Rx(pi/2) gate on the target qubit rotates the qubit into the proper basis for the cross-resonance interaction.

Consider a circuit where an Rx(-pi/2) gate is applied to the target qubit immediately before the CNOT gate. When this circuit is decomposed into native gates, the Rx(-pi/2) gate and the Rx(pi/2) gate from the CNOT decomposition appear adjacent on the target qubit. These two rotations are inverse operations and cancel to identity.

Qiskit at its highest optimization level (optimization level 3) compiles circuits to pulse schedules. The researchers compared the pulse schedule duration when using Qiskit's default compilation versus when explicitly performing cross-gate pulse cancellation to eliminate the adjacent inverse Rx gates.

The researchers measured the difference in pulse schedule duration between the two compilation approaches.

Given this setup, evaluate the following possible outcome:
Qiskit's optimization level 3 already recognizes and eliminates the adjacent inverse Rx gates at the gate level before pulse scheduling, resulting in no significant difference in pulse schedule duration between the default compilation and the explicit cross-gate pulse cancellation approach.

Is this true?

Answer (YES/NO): NO